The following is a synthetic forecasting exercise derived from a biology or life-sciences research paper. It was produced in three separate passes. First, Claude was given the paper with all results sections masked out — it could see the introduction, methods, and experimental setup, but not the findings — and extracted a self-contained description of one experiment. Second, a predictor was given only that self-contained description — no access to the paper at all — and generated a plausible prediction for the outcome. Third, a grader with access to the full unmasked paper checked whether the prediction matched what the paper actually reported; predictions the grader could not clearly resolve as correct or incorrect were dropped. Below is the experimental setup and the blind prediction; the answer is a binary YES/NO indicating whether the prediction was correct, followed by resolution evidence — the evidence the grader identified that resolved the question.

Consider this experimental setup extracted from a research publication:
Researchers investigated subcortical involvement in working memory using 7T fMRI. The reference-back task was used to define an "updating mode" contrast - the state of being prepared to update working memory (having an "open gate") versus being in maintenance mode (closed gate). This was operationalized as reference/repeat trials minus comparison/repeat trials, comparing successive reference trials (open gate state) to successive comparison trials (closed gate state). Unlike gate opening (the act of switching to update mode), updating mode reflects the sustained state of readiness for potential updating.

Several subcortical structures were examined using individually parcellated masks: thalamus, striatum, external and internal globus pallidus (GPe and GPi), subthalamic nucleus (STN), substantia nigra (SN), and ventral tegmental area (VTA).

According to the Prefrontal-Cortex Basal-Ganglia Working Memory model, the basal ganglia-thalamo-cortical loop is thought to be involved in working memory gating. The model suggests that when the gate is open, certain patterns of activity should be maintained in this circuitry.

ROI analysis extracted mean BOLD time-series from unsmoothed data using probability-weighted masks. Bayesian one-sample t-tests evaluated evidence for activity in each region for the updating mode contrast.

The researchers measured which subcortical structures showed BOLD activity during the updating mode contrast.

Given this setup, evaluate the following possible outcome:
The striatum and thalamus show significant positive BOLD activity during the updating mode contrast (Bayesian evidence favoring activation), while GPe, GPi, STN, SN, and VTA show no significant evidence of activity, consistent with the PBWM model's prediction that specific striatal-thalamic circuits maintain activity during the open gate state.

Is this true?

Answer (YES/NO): NO